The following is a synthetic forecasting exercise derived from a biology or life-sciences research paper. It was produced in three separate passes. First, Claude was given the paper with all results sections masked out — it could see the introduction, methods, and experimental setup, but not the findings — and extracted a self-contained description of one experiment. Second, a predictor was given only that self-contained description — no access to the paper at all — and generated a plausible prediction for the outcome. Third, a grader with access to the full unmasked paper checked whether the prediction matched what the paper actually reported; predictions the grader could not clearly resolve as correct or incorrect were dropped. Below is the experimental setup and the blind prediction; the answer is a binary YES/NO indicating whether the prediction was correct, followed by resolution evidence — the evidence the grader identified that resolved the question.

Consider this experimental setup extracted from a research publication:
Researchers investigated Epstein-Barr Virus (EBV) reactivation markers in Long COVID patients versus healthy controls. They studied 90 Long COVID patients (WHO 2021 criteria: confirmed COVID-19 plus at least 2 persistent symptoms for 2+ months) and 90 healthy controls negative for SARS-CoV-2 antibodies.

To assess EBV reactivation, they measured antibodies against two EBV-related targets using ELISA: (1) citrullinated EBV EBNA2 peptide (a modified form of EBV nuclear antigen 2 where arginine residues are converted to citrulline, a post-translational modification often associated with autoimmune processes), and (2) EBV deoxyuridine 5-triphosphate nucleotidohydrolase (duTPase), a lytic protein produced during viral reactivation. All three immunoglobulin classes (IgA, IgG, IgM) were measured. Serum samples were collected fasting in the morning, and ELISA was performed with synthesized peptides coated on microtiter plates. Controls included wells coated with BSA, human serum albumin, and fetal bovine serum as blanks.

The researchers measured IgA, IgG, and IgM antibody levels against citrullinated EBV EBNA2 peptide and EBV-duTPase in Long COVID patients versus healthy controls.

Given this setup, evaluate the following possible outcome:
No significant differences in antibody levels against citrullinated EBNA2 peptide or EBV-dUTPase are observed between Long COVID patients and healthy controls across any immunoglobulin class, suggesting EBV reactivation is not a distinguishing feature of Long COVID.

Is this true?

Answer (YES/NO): NO